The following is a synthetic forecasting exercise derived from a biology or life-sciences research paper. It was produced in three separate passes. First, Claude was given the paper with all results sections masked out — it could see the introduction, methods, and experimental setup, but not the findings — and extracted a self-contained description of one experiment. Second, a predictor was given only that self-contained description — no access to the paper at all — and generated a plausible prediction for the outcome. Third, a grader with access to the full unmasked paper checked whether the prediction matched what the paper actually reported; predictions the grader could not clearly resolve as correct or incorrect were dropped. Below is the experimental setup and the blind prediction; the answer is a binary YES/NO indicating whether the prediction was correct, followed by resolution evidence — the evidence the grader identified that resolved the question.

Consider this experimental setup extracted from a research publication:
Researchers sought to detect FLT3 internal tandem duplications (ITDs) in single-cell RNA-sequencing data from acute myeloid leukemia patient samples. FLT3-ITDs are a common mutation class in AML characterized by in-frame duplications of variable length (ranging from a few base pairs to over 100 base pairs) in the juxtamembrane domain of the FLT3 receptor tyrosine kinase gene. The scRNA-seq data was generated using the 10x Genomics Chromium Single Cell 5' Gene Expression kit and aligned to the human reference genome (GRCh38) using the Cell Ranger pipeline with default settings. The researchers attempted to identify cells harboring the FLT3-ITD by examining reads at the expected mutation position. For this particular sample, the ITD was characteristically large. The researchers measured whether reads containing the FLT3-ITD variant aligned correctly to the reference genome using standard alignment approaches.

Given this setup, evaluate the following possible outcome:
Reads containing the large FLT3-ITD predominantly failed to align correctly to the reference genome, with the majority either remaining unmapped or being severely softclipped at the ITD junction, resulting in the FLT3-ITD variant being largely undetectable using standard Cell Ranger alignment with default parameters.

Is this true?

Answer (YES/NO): NO